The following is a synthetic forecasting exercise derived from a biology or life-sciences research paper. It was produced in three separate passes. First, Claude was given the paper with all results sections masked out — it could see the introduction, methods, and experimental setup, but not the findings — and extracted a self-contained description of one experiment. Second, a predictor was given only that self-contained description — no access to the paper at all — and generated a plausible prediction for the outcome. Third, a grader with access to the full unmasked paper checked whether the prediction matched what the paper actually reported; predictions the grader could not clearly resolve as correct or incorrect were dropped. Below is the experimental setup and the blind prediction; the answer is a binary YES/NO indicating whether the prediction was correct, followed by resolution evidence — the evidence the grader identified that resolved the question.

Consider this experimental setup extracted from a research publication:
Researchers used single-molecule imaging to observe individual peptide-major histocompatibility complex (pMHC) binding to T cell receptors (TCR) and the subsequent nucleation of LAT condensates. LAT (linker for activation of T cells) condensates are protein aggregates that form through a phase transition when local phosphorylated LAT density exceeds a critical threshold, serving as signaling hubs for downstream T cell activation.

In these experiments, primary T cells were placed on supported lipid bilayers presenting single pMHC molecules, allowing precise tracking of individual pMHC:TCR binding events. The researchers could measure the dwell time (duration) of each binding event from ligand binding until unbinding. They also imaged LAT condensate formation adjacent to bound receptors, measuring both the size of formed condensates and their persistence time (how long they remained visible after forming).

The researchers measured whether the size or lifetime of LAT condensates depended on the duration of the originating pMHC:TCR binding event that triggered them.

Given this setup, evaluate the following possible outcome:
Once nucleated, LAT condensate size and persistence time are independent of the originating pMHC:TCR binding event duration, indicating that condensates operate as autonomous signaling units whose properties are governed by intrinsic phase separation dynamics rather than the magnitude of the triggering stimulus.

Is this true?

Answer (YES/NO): YES